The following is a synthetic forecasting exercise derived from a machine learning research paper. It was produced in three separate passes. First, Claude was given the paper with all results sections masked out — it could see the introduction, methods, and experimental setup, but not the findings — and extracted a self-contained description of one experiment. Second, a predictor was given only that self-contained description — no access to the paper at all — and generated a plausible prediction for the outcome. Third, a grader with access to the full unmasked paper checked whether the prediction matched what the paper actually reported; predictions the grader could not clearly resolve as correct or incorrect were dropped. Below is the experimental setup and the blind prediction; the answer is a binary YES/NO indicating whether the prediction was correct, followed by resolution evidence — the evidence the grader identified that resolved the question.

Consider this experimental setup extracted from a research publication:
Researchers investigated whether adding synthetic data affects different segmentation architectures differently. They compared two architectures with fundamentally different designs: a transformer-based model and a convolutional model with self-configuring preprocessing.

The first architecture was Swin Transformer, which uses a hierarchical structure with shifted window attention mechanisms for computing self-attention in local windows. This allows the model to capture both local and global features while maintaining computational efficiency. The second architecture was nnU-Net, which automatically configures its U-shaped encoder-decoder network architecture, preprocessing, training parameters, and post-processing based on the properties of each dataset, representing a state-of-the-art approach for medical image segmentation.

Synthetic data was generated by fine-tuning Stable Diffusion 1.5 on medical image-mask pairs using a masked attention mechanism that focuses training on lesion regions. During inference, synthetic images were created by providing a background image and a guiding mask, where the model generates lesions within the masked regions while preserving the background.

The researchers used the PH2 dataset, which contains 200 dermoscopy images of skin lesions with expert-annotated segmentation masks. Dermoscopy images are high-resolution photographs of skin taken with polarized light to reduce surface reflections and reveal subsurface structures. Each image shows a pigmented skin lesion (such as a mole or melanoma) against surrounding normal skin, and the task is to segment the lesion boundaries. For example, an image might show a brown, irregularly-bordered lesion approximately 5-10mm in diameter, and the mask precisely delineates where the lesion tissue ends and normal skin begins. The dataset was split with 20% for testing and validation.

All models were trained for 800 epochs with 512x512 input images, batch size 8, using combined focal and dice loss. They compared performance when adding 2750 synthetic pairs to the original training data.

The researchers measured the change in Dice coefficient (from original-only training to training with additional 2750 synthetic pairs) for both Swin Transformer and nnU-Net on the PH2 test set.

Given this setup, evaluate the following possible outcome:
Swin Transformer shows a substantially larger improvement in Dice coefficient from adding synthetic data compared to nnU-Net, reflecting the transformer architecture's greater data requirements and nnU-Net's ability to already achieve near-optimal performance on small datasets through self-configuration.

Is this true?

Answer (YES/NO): YES